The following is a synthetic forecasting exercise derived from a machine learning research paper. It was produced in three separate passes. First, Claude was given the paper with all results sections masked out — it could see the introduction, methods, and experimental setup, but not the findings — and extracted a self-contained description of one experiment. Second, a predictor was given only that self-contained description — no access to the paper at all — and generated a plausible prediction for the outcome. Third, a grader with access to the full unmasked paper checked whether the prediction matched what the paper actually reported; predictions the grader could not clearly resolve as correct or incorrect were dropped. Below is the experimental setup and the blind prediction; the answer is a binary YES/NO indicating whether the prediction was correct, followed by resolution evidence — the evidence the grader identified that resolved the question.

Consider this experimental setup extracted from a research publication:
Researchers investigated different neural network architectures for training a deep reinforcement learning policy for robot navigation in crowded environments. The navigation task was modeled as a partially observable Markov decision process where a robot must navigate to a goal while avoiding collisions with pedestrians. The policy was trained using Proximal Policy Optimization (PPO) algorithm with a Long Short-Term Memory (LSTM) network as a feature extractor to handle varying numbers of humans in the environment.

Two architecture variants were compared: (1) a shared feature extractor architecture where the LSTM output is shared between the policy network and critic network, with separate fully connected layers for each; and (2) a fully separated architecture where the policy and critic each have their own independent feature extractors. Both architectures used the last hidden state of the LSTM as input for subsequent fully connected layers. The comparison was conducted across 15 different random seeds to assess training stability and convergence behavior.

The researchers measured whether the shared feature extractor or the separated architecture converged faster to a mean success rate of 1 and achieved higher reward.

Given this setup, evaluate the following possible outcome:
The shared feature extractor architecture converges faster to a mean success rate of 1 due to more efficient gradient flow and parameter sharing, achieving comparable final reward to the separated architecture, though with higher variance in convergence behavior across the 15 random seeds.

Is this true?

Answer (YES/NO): NO